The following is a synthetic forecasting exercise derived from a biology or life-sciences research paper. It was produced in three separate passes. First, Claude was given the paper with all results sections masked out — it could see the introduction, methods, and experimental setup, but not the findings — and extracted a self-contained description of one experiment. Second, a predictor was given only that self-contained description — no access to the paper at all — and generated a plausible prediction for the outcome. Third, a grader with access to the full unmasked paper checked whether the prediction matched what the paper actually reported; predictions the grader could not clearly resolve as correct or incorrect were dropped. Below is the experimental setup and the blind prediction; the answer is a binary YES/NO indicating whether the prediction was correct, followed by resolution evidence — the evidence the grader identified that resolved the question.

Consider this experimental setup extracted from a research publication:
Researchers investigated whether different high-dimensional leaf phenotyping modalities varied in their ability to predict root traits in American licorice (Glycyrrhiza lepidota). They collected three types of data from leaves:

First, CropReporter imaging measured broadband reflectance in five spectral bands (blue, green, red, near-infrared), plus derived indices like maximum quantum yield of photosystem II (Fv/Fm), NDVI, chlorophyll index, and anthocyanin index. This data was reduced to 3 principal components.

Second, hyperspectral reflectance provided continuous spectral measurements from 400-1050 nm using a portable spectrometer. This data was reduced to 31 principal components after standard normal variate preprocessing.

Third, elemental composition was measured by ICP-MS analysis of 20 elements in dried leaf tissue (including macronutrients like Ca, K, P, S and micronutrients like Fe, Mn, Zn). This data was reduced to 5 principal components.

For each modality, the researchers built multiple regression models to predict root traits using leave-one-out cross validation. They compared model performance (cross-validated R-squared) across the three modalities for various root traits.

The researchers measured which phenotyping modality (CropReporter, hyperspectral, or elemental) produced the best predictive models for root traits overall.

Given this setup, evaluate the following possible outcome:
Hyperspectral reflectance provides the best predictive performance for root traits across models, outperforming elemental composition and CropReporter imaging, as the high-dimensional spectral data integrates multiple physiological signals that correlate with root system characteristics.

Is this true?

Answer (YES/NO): NO